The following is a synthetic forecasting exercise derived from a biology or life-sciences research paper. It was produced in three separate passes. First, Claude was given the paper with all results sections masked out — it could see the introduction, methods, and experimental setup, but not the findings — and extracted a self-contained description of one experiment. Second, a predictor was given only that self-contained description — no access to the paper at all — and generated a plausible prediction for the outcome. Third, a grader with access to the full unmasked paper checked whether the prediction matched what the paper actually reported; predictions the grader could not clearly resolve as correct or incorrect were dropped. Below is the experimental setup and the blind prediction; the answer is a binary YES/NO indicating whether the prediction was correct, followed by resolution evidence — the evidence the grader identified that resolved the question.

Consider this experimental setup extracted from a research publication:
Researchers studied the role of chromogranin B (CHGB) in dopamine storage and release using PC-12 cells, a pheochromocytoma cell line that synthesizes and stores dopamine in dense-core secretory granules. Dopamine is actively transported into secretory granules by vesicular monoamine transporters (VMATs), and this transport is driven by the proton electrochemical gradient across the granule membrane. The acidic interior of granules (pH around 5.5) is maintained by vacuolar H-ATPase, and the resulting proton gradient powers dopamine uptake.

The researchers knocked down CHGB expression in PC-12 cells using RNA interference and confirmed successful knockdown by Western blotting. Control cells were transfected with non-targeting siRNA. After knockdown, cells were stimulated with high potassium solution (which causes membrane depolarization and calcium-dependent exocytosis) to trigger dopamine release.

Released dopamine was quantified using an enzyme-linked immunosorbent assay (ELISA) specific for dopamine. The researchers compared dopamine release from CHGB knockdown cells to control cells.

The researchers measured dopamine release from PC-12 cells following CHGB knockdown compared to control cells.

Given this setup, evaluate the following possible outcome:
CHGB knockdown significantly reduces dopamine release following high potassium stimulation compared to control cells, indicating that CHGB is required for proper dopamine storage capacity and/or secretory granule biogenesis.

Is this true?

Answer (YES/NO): YES